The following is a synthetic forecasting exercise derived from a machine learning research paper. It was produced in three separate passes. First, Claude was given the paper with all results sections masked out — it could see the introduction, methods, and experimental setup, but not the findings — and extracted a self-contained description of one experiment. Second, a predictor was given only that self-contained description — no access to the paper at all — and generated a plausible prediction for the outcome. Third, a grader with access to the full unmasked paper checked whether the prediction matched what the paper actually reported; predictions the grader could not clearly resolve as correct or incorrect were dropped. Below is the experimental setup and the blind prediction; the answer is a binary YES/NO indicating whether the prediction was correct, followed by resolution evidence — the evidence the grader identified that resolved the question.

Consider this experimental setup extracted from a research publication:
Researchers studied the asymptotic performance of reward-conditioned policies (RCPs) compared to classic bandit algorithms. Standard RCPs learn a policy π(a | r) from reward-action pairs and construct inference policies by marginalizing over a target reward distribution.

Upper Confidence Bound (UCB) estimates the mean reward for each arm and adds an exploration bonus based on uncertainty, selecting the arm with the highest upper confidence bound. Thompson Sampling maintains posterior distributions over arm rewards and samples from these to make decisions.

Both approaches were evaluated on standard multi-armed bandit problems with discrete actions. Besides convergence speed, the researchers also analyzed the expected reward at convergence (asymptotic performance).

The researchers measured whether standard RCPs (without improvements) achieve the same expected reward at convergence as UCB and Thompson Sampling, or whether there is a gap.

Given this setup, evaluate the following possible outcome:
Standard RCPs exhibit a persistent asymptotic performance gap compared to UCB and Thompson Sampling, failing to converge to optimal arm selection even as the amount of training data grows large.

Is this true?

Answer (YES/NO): YES